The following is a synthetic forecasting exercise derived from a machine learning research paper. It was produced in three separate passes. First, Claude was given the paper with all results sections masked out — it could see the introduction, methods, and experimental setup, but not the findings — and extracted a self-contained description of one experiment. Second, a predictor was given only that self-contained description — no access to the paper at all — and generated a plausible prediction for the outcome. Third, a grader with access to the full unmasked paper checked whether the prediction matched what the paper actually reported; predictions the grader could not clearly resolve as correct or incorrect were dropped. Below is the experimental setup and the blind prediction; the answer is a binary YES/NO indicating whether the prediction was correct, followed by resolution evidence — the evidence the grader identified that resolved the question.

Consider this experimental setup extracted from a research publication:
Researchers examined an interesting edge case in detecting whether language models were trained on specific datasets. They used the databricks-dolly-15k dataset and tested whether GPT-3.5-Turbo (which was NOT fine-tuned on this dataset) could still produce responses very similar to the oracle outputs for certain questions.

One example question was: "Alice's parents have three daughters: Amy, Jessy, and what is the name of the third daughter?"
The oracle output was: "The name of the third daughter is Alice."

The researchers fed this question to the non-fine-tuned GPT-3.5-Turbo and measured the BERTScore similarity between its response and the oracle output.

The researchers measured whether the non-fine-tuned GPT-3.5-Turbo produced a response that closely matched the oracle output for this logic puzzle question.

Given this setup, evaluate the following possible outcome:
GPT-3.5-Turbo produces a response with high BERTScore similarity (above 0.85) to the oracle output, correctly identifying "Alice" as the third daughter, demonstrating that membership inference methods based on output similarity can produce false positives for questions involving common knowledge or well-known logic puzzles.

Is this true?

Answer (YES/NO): YES